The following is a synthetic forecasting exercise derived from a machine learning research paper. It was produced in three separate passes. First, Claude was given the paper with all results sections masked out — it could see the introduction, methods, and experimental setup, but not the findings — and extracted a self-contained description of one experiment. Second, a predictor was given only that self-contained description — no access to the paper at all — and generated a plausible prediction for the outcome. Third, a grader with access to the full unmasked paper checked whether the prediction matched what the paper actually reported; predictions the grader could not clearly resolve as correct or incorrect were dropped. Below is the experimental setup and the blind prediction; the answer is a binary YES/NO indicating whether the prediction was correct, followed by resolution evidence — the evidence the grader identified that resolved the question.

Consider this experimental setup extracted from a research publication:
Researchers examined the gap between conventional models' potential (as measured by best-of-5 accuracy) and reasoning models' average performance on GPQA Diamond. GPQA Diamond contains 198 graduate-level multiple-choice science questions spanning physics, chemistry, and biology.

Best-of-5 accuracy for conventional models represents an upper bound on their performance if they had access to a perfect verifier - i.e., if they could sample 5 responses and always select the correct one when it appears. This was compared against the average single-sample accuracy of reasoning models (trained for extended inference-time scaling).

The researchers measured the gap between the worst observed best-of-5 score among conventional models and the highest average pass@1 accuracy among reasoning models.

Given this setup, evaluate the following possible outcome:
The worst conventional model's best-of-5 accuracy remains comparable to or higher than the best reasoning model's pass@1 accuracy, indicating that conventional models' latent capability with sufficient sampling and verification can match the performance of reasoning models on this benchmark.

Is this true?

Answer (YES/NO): YES